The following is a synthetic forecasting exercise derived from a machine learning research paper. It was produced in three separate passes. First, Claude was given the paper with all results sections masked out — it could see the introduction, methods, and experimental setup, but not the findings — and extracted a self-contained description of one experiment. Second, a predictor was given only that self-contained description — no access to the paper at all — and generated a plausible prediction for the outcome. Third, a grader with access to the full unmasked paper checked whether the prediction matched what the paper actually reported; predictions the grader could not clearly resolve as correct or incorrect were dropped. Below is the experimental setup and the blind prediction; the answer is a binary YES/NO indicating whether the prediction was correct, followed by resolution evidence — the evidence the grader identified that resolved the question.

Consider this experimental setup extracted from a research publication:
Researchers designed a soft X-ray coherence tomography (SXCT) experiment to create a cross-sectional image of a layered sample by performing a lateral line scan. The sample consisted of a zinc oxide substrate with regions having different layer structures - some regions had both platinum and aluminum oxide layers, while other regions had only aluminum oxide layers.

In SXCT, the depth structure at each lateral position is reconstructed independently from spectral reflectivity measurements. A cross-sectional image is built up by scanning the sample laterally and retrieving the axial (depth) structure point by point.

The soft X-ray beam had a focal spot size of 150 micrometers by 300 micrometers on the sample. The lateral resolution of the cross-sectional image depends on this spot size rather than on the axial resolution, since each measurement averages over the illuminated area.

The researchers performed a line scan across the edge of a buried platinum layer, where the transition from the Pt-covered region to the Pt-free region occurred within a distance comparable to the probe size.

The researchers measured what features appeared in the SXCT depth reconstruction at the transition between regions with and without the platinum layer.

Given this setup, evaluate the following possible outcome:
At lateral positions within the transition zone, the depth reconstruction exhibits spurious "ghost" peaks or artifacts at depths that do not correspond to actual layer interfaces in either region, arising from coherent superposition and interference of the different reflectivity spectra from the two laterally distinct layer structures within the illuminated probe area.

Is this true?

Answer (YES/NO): NO